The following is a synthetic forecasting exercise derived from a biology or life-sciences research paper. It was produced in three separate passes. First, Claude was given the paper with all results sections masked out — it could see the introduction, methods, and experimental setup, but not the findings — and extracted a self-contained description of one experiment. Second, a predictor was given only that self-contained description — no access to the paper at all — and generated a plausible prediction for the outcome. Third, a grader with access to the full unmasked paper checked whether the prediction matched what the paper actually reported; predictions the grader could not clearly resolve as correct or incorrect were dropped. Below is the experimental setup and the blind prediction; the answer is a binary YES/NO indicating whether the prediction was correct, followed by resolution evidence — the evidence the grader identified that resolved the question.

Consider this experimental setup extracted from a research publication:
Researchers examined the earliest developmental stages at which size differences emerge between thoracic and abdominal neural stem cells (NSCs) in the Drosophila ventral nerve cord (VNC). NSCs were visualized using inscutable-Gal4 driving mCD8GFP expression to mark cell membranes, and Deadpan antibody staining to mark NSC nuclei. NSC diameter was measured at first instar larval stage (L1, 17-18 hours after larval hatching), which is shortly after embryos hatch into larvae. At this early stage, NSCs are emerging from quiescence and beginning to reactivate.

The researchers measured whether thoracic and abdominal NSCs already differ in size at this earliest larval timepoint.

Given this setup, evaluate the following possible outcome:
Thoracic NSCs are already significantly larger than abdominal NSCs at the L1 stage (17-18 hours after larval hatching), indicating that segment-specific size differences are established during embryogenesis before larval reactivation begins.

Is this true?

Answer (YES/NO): NO